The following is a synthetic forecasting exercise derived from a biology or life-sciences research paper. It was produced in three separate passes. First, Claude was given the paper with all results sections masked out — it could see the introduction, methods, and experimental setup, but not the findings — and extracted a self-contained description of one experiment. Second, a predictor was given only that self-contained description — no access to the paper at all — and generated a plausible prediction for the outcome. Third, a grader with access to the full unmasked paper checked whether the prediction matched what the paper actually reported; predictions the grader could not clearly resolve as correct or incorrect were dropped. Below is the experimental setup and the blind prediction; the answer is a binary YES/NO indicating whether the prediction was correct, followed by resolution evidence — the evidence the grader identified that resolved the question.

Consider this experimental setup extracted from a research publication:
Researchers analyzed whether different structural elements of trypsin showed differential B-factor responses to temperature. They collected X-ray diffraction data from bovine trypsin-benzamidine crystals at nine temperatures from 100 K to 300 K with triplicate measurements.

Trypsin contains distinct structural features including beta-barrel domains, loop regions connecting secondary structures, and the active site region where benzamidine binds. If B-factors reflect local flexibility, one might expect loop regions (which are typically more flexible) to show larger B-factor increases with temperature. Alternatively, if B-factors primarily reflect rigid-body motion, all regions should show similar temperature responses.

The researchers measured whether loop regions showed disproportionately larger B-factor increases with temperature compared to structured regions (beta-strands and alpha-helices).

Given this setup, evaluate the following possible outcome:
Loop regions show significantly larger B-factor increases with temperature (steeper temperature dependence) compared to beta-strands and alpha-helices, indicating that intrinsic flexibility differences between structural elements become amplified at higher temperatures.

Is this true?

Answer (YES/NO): NO